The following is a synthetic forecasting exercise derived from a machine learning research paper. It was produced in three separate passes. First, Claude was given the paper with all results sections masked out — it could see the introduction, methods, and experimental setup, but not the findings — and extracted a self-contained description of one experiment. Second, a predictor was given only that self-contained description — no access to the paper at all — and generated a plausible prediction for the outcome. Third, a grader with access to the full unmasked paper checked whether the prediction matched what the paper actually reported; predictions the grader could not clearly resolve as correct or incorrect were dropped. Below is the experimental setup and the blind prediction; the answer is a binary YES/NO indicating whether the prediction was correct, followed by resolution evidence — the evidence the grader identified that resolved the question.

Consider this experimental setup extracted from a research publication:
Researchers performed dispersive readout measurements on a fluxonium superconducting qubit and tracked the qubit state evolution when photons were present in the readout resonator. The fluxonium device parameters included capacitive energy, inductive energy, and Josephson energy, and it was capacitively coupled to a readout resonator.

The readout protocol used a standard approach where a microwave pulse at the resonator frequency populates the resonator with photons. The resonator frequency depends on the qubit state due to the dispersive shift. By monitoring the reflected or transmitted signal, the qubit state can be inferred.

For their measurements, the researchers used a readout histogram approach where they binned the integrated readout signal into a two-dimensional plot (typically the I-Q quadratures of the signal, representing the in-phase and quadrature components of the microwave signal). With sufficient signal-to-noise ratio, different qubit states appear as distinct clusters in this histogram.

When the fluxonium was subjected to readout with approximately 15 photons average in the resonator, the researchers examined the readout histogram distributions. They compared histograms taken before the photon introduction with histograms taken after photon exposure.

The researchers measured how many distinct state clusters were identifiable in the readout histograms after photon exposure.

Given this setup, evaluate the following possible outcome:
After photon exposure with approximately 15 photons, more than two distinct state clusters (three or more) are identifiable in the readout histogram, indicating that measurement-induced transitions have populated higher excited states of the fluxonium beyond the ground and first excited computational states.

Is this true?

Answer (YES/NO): YES